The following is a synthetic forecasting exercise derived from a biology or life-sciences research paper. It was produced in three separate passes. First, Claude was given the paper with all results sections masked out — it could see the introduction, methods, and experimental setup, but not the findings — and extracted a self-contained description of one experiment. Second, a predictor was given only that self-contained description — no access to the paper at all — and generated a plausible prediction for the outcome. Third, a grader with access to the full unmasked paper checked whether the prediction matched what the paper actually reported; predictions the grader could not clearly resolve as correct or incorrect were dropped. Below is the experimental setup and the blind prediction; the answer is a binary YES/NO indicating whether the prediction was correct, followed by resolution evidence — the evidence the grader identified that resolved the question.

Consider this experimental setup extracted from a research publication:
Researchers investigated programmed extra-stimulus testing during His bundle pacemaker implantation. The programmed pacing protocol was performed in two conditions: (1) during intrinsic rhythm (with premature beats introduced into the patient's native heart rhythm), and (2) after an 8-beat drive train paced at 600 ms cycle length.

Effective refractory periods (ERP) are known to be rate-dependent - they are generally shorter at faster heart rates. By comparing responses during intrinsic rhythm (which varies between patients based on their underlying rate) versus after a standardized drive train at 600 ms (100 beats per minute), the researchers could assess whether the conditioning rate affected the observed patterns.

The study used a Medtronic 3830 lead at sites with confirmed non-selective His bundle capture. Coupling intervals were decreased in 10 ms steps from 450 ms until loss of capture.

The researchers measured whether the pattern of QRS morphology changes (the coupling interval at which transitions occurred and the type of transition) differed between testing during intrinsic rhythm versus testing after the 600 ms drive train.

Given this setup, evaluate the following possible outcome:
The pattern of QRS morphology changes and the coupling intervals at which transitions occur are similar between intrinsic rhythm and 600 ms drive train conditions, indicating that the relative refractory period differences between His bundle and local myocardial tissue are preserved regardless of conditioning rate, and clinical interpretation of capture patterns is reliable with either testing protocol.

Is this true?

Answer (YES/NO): NO